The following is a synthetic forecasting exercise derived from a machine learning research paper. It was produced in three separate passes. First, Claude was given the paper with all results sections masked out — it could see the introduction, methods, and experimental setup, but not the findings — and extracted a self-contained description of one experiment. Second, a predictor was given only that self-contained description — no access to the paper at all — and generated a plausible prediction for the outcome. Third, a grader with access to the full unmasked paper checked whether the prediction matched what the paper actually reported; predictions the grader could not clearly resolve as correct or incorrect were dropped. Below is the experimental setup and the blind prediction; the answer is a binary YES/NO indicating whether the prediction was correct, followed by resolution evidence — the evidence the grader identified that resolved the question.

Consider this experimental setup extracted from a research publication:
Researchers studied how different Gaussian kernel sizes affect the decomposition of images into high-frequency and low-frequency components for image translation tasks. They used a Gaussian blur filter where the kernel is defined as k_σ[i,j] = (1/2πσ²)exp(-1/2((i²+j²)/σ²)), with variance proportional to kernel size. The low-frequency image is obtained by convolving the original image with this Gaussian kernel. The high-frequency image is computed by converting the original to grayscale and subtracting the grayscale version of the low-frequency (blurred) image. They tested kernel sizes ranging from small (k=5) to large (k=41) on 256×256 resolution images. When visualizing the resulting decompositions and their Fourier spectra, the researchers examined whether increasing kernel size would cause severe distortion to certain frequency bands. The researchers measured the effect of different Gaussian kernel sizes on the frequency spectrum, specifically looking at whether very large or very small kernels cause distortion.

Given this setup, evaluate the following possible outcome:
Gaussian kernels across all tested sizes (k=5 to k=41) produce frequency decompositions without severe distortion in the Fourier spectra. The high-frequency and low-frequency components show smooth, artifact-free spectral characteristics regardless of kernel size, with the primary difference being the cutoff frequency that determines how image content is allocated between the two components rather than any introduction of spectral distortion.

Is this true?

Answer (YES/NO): NO